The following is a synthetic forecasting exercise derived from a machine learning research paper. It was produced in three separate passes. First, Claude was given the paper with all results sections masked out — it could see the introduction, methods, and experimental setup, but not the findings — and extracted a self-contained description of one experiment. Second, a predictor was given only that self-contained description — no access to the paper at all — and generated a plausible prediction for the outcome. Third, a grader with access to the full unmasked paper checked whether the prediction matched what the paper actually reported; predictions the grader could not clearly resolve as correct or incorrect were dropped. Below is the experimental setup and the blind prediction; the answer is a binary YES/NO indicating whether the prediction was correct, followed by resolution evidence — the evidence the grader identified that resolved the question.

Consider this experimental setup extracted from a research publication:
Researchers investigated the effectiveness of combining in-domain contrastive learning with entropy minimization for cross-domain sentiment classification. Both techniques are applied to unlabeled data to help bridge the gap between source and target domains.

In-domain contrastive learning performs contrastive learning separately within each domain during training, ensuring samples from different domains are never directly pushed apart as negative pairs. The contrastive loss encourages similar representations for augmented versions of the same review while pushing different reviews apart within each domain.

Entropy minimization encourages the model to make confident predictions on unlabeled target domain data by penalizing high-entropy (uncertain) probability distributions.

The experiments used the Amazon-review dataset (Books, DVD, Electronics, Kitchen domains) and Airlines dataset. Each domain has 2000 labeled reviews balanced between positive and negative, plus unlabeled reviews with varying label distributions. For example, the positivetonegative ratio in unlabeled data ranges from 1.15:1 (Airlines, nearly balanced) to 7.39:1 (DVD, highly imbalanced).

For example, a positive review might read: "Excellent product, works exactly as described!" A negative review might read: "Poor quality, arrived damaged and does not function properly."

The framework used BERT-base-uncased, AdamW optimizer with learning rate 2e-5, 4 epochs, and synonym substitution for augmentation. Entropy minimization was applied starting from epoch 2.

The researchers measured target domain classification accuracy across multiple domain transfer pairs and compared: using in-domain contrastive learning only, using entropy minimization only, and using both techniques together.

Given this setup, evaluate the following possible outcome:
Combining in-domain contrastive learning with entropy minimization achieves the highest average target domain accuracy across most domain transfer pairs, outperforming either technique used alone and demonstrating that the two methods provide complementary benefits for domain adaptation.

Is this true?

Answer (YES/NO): NO